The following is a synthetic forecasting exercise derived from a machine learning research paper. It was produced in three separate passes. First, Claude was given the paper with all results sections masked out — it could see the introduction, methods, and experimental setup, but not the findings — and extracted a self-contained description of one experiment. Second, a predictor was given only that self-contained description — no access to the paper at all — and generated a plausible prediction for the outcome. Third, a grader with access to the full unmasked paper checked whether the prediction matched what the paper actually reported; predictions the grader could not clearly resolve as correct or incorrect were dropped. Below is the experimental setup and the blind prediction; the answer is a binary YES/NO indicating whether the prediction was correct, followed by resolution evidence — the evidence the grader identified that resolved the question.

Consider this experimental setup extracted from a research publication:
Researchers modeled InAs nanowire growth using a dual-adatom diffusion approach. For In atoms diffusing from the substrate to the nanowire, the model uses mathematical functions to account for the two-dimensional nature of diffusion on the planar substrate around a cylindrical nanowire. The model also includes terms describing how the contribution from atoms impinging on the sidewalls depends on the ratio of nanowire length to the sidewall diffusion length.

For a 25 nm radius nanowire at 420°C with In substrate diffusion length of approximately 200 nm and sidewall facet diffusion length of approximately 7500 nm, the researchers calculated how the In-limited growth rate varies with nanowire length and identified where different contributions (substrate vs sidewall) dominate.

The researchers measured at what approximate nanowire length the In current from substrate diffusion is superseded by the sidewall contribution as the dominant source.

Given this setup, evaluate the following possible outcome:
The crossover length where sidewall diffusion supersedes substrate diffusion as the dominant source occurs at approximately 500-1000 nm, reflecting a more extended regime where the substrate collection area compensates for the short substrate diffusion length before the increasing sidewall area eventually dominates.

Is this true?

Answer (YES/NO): YES